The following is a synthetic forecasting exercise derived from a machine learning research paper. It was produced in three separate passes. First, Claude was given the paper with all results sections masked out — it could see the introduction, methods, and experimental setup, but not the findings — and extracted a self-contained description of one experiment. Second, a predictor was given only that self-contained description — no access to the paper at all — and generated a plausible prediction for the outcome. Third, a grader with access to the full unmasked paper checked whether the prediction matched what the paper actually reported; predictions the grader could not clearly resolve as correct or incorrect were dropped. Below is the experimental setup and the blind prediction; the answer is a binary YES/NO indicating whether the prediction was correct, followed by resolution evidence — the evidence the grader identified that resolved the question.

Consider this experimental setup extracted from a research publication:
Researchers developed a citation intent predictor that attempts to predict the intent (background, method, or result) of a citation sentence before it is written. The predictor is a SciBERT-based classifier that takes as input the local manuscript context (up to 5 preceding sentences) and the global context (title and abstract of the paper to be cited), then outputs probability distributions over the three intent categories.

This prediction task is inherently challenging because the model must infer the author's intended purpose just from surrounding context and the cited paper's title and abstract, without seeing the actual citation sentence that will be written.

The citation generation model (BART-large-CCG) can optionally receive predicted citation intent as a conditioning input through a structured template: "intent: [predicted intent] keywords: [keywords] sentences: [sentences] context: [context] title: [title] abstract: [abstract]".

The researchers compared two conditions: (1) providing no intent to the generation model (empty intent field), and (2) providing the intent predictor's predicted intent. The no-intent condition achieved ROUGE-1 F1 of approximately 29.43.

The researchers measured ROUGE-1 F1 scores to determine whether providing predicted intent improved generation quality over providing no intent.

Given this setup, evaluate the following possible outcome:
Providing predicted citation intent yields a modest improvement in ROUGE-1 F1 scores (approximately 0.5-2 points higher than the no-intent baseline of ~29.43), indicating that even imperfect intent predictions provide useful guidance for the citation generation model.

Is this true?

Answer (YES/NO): NO